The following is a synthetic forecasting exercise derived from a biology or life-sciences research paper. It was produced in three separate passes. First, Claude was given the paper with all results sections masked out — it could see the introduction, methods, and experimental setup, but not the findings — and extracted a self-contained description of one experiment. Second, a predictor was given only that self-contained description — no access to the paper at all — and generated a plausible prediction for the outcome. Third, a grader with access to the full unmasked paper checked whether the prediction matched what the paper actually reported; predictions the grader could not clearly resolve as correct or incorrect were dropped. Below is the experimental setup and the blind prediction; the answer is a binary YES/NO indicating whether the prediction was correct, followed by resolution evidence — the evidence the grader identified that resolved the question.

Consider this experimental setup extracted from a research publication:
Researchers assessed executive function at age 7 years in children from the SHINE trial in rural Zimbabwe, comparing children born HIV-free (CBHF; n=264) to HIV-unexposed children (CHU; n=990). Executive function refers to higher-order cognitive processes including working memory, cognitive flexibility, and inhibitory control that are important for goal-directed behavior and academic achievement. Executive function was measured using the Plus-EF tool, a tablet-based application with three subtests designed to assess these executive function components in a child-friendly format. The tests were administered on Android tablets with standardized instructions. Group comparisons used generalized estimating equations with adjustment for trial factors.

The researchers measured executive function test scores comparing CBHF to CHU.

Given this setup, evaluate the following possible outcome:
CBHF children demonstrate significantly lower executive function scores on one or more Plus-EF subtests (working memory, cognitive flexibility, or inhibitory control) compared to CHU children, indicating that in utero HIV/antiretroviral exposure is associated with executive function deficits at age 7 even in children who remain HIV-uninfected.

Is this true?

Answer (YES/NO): YES